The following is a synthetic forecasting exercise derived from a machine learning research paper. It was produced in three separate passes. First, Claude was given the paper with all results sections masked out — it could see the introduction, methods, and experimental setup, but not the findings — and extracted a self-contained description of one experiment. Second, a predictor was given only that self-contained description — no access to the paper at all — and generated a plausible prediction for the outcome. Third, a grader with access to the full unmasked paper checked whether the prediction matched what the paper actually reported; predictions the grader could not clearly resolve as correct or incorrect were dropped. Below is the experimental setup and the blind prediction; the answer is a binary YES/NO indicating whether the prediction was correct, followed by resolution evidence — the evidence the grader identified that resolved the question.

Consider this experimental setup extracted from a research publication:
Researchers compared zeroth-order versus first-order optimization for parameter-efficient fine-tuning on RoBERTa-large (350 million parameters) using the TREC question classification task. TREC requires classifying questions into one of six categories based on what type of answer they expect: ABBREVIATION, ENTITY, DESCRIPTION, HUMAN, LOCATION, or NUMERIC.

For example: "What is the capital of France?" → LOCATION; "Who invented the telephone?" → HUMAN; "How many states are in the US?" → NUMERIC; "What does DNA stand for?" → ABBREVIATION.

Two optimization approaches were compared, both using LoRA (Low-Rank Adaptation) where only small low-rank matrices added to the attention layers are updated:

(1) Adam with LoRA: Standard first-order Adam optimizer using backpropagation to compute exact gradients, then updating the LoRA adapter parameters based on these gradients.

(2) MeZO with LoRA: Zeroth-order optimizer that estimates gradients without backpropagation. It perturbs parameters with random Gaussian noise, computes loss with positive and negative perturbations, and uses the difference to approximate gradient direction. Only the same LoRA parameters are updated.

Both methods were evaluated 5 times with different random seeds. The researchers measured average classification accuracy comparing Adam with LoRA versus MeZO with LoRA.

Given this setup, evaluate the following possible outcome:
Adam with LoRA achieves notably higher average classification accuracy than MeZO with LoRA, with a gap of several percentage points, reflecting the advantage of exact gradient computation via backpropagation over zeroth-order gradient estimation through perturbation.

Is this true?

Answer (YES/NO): NO